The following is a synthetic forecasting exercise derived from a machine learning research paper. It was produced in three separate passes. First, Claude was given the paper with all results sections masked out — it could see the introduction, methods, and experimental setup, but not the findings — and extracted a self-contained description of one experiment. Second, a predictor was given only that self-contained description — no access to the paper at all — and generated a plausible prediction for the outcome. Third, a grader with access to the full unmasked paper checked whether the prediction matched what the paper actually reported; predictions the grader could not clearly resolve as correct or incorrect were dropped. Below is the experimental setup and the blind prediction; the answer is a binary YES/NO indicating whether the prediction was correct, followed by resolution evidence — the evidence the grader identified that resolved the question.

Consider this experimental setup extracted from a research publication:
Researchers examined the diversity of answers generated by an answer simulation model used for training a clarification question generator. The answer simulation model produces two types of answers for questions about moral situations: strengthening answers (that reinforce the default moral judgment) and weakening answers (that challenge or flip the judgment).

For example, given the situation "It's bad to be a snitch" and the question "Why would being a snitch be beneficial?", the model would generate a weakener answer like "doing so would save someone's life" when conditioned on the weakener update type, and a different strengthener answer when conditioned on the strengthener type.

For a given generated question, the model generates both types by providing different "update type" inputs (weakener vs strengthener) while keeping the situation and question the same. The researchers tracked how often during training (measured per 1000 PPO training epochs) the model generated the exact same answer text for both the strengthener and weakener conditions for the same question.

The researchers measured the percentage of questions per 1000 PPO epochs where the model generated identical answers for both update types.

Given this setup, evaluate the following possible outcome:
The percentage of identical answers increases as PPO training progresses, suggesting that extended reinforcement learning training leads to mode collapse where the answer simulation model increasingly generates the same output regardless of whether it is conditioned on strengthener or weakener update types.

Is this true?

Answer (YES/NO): NO